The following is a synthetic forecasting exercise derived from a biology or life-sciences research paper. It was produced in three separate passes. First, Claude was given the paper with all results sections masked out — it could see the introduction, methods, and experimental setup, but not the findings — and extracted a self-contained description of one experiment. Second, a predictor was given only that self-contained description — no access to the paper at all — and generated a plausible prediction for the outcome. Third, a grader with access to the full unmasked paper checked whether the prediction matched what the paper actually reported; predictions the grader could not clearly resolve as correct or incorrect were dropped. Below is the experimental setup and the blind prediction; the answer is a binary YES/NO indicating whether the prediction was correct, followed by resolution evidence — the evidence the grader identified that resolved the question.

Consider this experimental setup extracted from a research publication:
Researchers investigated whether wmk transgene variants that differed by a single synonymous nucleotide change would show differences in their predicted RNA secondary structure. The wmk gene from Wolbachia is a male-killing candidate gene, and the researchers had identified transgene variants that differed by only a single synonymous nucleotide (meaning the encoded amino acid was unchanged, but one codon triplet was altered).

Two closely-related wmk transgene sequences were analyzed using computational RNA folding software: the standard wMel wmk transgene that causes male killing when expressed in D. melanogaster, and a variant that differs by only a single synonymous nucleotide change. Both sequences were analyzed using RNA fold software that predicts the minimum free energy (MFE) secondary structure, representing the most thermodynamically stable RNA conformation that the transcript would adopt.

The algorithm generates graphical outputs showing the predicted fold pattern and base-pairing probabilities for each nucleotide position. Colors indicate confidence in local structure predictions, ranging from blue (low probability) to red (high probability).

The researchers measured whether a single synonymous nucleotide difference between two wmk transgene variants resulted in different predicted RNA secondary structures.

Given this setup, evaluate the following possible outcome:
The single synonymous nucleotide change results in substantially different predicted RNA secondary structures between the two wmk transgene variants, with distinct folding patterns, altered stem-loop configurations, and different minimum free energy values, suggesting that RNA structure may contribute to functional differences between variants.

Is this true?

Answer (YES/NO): NO